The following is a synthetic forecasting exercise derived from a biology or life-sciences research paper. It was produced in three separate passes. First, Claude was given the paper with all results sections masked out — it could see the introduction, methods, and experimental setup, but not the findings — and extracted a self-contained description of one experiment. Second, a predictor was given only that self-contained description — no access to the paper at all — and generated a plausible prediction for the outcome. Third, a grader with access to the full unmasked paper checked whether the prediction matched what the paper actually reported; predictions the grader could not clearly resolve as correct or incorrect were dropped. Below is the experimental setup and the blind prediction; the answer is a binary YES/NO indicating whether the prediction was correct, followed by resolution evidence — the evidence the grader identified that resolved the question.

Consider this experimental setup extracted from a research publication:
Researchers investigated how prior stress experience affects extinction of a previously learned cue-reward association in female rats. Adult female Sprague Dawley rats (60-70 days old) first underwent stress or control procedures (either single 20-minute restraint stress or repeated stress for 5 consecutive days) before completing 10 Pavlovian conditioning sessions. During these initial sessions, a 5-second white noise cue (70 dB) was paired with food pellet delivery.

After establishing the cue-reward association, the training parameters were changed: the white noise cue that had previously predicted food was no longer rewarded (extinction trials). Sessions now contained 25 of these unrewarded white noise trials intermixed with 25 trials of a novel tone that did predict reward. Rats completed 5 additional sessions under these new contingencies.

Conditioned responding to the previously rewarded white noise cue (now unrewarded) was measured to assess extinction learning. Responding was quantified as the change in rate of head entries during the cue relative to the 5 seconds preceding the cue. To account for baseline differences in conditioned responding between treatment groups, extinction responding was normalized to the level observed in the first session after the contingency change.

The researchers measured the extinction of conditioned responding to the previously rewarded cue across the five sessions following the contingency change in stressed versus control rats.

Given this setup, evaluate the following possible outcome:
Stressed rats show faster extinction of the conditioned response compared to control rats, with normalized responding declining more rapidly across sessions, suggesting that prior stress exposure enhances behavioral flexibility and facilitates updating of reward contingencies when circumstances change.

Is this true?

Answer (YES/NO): NO